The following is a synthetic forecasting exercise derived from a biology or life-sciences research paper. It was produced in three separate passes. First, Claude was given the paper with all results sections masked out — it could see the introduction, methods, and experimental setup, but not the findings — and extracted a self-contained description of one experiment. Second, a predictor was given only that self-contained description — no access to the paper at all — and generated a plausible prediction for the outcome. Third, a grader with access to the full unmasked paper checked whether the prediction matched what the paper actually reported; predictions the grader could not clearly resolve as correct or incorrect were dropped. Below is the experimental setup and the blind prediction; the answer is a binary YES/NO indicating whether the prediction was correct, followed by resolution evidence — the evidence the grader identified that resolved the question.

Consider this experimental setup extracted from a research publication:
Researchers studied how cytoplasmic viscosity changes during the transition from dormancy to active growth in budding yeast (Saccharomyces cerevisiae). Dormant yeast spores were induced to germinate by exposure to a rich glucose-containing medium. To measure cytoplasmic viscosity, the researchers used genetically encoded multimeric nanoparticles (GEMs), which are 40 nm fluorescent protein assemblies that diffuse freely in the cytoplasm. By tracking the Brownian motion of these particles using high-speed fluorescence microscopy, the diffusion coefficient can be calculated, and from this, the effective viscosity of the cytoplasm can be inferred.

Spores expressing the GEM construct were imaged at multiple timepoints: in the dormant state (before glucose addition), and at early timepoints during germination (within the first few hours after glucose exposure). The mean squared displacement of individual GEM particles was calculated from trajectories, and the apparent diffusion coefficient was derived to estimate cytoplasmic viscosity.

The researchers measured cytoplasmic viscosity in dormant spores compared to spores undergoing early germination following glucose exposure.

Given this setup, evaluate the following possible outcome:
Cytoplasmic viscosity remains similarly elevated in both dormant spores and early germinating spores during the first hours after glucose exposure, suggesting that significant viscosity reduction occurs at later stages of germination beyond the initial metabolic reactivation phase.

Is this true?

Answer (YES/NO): YES